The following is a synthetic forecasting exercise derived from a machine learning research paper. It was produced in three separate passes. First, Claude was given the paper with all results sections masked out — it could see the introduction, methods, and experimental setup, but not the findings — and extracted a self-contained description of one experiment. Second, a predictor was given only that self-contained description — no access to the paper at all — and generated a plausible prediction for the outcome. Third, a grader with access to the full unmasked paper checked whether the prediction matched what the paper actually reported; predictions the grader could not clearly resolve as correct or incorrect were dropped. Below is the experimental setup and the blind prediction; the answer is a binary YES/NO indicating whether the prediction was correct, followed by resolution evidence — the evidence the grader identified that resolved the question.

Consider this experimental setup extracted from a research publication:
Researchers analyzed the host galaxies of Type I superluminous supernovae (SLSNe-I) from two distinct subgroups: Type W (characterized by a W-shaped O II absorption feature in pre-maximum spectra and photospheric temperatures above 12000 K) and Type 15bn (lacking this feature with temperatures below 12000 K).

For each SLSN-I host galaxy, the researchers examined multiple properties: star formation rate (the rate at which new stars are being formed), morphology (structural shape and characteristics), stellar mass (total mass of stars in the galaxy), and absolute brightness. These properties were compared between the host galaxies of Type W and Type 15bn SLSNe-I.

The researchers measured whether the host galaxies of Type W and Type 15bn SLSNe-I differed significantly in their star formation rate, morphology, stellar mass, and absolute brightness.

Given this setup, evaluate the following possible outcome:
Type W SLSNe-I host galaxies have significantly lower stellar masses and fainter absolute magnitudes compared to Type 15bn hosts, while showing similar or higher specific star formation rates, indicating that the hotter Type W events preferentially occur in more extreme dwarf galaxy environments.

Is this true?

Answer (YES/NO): NO